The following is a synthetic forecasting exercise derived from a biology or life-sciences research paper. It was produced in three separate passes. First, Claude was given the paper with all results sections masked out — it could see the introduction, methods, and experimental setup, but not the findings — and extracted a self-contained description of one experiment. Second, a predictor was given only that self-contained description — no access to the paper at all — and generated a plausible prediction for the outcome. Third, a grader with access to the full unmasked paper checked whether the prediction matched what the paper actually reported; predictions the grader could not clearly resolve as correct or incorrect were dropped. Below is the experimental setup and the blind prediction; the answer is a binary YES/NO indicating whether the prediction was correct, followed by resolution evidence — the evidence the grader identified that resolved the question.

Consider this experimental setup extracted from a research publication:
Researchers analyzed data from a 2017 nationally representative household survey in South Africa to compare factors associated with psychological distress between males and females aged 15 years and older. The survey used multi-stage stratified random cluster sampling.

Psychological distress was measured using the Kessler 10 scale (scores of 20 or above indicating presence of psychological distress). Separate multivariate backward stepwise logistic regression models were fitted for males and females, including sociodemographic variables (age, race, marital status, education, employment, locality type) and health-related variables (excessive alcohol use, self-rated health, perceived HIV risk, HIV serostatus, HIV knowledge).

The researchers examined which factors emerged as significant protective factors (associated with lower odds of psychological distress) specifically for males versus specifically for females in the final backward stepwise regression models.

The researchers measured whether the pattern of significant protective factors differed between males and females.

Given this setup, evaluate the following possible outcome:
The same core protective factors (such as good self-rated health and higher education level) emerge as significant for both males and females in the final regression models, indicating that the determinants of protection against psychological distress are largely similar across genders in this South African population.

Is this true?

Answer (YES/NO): NO